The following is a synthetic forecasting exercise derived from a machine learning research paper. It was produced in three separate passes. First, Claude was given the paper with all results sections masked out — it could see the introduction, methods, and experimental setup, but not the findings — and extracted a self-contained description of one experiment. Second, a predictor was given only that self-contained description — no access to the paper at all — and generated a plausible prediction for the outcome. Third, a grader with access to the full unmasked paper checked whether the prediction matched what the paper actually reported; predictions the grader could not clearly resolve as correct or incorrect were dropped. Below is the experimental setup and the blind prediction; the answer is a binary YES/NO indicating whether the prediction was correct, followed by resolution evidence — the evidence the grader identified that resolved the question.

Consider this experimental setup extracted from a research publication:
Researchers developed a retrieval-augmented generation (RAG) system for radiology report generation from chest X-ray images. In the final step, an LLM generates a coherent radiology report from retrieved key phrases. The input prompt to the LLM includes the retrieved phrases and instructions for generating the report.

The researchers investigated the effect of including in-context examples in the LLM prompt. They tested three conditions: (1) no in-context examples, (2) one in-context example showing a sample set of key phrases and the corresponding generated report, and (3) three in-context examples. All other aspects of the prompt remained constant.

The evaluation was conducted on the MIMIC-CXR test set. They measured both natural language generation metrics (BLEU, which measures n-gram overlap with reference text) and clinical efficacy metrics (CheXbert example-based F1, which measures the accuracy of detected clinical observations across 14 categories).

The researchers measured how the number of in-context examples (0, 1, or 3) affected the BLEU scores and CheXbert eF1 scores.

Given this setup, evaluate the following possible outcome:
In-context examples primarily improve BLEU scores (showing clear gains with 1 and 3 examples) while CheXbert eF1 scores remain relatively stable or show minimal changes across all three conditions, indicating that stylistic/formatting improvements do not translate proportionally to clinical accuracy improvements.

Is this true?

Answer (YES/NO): NO